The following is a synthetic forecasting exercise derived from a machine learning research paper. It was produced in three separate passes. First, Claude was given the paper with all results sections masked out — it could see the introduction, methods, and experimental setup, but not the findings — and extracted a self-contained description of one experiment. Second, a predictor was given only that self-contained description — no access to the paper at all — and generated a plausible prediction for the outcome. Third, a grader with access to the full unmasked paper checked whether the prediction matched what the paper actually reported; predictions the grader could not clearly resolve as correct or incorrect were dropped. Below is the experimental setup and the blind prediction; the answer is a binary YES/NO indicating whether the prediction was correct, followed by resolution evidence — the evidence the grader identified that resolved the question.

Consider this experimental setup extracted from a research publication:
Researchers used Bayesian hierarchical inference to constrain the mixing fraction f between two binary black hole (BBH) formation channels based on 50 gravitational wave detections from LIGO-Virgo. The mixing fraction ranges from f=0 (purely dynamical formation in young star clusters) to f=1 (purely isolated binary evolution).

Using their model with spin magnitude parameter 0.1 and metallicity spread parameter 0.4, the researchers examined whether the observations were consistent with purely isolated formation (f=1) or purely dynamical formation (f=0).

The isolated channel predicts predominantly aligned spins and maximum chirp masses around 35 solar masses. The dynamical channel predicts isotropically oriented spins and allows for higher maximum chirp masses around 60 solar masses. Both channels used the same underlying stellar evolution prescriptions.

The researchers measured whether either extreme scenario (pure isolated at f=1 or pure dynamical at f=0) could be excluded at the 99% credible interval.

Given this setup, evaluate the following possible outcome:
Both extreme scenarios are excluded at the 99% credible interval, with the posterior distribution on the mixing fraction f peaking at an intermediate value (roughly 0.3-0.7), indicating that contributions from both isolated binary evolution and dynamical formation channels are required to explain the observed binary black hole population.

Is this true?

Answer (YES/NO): NO